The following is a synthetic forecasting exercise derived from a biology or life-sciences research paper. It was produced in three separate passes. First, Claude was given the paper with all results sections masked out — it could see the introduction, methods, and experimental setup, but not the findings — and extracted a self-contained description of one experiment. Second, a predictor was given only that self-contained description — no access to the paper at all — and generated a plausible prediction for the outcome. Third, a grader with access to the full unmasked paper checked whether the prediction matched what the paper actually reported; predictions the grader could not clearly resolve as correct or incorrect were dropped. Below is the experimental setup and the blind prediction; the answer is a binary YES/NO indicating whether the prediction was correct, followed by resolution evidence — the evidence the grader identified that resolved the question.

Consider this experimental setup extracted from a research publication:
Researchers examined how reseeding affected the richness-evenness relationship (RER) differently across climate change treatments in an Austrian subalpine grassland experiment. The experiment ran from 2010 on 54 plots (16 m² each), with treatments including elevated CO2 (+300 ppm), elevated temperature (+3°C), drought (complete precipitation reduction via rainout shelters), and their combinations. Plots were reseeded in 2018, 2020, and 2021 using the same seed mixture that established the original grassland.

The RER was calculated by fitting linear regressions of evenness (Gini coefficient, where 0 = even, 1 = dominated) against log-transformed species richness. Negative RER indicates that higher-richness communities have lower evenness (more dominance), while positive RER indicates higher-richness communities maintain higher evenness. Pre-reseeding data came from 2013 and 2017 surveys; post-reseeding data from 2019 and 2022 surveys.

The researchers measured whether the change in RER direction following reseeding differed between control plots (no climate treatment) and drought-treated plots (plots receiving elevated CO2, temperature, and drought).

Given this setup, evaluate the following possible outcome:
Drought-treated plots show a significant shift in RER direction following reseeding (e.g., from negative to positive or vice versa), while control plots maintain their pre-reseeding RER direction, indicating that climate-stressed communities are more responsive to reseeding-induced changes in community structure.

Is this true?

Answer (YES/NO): NO